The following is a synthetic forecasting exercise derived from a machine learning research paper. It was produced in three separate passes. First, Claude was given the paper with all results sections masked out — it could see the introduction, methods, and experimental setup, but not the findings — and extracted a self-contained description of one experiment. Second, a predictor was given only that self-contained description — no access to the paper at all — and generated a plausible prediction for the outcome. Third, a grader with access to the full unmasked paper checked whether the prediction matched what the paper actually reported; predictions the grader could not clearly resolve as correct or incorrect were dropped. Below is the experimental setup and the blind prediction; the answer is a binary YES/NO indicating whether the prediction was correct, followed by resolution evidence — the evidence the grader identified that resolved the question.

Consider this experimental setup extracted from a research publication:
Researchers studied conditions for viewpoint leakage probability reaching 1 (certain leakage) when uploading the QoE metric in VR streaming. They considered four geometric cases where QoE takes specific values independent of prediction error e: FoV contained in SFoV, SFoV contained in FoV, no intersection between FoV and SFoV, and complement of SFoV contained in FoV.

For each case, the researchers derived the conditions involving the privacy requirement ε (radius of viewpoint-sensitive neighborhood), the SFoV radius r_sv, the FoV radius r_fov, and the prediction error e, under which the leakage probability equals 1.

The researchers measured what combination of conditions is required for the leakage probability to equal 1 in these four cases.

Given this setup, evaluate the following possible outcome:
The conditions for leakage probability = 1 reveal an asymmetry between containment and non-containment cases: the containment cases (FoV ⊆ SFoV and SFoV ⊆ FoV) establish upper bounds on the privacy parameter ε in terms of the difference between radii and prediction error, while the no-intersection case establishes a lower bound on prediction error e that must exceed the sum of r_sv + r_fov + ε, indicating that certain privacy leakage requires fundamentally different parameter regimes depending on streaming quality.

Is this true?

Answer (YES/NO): NO